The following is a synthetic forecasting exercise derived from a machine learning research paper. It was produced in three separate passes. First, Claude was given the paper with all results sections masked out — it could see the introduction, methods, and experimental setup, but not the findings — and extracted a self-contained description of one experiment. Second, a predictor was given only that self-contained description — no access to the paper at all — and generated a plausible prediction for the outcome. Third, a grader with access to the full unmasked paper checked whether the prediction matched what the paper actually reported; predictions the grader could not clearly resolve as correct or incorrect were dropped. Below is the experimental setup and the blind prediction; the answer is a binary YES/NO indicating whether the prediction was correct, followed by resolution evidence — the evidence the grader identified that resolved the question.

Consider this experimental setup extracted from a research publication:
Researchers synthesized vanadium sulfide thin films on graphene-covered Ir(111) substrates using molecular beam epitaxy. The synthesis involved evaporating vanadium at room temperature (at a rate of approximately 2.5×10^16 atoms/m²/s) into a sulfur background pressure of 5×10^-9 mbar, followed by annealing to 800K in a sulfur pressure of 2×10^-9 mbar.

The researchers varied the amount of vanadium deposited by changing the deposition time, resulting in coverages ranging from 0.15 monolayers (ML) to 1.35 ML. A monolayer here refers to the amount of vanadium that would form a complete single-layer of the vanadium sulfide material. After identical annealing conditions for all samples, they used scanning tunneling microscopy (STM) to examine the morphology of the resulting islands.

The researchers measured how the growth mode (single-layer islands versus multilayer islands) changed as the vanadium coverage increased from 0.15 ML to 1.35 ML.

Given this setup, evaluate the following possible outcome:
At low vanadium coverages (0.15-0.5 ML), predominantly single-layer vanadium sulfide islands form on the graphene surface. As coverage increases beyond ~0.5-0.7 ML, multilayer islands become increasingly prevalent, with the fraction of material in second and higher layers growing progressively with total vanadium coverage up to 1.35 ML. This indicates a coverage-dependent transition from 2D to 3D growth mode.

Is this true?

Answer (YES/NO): YES